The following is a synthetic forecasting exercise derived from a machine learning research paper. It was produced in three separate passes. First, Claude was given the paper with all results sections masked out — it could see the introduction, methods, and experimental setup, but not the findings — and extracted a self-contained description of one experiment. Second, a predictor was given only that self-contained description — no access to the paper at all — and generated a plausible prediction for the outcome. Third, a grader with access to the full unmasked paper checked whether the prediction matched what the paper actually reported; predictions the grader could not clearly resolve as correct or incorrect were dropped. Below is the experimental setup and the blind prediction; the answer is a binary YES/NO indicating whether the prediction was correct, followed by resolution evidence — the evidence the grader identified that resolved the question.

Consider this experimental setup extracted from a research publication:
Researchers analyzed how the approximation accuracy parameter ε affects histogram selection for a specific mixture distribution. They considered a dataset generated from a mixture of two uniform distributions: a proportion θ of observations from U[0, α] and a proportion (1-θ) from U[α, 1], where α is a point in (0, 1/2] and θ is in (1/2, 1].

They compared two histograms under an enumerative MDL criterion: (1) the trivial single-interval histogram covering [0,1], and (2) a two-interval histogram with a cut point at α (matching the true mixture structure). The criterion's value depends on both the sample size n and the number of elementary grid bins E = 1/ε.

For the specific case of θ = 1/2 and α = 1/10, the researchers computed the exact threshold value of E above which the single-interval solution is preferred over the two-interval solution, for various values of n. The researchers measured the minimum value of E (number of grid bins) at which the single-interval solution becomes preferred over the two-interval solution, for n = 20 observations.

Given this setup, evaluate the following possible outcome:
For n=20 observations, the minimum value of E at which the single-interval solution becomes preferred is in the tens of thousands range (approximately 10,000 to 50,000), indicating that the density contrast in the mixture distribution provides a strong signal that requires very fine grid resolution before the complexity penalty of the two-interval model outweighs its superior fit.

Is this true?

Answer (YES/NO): NO